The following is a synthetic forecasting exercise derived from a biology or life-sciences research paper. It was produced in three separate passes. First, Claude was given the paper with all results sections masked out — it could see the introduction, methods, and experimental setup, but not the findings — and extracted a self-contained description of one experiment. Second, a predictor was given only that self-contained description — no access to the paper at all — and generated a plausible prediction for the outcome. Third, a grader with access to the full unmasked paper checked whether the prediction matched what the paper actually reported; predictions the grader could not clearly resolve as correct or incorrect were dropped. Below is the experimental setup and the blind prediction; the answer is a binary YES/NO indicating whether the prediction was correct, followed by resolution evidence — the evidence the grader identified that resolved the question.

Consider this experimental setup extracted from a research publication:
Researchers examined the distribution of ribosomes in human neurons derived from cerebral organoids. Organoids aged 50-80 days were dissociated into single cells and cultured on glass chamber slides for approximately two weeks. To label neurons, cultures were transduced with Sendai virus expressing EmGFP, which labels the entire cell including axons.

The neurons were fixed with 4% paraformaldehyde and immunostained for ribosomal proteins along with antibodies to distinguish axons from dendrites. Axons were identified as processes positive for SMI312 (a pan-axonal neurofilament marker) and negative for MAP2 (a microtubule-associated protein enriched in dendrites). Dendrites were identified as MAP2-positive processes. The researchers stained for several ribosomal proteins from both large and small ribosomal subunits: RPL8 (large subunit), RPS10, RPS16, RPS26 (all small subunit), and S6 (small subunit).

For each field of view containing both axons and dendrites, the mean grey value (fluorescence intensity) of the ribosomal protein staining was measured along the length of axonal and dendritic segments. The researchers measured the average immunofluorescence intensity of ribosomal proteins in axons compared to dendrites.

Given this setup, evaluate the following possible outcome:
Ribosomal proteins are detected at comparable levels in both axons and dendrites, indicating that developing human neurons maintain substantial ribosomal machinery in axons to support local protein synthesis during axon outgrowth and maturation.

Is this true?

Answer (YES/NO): NO